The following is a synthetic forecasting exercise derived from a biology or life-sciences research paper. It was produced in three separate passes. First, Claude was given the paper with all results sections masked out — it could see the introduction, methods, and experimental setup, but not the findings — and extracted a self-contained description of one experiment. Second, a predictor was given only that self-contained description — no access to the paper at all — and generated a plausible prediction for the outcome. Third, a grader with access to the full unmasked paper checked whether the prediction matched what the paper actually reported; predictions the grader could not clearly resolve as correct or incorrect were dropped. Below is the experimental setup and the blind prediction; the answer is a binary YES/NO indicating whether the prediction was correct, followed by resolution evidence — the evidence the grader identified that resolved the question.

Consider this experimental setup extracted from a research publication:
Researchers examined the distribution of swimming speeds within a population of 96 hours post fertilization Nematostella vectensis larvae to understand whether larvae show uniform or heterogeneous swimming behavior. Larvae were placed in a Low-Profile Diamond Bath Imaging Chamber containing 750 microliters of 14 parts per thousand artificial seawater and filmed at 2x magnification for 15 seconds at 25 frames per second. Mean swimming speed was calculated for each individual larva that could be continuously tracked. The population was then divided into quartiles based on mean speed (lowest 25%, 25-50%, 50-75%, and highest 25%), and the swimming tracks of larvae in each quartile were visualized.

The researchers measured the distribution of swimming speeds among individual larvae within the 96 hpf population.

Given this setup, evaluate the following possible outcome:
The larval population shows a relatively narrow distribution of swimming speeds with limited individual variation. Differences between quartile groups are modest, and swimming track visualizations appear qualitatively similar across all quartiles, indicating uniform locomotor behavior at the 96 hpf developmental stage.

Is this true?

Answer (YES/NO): NO